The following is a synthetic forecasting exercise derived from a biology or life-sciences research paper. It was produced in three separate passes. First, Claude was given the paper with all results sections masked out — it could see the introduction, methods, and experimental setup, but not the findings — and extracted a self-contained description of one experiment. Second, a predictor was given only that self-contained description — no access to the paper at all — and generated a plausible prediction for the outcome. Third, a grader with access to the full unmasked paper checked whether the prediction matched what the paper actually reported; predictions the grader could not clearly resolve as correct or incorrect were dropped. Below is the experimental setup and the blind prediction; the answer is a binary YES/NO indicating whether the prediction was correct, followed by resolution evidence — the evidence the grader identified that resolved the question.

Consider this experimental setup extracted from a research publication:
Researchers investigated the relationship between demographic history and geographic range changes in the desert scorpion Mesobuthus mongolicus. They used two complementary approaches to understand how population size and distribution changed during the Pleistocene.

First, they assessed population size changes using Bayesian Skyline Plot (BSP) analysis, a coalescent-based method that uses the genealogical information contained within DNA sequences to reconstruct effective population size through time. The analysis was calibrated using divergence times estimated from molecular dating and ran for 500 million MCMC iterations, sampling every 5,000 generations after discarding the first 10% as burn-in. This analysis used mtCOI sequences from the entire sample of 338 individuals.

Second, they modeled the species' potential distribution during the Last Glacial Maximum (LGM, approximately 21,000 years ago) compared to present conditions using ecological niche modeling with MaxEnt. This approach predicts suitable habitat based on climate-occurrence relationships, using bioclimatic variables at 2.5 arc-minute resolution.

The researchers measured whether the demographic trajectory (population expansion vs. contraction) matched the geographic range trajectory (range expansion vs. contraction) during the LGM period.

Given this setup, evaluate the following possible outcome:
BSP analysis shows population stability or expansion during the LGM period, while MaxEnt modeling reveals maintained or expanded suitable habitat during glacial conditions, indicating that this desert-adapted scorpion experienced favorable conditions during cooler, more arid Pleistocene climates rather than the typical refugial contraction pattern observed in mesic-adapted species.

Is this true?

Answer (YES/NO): NO